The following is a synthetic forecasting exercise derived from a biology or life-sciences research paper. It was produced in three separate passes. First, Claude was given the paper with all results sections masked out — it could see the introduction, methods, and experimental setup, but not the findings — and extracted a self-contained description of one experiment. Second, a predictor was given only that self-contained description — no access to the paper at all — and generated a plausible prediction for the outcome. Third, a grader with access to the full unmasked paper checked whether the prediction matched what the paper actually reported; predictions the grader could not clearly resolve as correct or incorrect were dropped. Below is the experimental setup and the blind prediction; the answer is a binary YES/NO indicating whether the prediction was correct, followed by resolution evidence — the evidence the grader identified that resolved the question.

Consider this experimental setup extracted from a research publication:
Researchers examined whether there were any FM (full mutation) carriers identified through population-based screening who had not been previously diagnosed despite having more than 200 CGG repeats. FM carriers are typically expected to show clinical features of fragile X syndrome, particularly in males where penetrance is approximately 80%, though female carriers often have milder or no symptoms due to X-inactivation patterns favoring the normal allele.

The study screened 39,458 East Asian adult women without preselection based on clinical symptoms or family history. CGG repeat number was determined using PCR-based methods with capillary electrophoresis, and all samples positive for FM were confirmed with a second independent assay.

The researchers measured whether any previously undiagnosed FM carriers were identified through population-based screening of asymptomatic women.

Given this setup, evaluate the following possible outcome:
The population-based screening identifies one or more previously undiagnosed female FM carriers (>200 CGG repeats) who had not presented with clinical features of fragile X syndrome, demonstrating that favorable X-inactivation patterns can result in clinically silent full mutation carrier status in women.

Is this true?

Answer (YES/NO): NO